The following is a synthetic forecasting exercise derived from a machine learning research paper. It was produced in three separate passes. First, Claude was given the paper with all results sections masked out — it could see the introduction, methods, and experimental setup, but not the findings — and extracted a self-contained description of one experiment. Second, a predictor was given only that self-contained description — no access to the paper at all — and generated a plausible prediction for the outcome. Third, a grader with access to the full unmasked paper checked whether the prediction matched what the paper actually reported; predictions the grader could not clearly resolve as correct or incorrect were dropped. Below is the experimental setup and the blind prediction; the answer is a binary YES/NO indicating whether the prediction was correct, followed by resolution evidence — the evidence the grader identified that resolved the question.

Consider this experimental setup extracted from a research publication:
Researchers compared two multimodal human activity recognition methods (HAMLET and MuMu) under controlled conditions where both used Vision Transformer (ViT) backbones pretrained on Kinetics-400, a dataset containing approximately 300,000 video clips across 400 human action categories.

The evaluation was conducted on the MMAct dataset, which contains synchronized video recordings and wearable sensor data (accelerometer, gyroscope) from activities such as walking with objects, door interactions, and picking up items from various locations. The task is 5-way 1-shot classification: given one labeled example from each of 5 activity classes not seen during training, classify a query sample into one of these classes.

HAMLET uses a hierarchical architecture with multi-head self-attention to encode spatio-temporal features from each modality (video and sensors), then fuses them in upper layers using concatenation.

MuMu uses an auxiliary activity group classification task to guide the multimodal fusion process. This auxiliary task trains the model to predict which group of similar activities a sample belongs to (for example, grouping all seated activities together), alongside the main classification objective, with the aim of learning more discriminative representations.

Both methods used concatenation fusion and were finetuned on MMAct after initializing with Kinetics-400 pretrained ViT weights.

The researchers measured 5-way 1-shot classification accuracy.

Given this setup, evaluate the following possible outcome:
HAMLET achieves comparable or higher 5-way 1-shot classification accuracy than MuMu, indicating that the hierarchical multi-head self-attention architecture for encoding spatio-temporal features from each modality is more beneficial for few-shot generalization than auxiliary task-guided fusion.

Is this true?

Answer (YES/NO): NO